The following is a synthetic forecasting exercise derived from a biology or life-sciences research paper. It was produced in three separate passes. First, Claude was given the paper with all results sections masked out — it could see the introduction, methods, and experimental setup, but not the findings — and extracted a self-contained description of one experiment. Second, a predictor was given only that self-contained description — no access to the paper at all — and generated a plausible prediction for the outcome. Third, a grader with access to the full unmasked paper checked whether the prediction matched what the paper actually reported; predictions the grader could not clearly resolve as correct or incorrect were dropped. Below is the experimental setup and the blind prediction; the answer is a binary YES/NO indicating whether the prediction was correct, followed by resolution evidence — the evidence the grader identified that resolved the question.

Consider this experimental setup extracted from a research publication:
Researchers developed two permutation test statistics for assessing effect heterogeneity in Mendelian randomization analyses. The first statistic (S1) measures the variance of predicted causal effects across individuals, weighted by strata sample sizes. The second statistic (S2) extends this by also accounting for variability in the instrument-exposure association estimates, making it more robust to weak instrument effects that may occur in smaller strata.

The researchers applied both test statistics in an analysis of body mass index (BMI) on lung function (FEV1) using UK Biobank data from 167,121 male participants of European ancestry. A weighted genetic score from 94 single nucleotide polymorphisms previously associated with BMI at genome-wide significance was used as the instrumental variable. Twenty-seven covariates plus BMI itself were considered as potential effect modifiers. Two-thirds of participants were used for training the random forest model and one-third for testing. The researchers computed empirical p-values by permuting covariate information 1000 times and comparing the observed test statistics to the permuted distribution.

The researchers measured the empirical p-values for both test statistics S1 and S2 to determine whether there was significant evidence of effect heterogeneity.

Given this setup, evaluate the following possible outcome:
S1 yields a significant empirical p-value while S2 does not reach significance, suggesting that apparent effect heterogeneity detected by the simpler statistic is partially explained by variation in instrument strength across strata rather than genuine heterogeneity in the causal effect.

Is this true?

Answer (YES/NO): NO